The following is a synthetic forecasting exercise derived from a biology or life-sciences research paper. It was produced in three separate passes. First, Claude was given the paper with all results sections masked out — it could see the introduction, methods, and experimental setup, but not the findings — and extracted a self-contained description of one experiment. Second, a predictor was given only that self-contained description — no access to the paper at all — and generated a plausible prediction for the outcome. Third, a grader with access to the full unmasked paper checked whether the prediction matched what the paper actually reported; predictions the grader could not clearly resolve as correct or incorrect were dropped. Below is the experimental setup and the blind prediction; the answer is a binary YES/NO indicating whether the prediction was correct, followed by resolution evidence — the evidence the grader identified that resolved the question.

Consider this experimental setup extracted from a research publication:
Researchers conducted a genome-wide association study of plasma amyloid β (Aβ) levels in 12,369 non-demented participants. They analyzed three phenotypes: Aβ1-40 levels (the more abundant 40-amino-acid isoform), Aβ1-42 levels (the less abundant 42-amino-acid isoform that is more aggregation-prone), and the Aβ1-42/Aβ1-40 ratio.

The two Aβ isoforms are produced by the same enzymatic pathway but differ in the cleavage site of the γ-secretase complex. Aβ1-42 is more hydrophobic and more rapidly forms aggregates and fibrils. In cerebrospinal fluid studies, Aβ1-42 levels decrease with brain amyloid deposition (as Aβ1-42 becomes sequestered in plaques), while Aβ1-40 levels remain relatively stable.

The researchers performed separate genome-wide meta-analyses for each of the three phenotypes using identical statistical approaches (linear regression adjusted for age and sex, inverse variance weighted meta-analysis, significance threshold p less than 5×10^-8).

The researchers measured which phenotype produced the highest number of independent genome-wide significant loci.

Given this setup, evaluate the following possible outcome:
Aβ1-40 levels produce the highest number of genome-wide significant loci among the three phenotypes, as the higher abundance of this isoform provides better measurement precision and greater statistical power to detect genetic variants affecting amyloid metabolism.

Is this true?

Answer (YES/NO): NO